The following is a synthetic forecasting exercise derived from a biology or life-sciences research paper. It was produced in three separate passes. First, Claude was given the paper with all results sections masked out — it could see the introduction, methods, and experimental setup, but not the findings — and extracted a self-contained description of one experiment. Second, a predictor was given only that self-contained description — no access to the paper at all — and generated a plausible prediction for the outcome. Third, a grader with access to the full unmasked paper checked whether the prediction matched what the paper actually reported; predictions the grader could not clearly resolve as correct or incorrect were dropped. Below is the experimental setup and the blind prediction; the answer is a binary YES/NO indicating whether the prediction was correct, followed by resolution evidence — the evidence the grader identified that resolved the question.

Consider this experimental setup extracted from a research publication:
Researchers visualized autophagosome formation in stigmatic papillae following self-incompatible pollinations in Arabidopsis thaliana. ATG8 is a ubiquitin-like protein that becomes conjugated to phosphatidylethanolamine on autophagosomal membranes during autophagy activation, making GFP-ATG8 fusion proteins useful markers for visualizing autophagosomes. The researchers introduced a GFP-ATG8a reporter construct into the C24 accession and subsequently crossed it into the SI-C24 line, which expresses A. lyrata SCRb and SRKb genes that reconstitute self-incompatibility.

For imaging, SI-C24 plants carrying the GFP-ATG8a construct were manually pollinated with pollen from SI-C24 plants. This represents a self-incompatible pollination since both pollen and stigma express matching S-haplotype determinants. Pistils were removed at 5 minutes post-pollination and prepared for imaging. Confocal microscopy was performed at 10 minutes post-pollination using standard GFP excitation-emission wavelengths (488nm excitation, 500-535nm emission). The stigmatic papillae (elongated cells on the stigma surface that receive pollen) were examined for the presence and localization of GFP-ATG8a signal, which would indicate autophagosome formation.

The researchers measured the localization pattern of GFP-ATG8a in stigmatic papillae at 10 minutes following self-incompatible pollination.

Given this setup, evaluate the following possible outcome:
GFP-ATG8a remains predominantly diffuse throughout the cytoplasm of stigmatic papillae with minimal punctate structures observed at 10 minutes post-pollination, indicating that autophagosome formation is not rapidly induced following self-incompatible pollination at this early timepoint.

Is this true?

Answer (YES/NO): NO